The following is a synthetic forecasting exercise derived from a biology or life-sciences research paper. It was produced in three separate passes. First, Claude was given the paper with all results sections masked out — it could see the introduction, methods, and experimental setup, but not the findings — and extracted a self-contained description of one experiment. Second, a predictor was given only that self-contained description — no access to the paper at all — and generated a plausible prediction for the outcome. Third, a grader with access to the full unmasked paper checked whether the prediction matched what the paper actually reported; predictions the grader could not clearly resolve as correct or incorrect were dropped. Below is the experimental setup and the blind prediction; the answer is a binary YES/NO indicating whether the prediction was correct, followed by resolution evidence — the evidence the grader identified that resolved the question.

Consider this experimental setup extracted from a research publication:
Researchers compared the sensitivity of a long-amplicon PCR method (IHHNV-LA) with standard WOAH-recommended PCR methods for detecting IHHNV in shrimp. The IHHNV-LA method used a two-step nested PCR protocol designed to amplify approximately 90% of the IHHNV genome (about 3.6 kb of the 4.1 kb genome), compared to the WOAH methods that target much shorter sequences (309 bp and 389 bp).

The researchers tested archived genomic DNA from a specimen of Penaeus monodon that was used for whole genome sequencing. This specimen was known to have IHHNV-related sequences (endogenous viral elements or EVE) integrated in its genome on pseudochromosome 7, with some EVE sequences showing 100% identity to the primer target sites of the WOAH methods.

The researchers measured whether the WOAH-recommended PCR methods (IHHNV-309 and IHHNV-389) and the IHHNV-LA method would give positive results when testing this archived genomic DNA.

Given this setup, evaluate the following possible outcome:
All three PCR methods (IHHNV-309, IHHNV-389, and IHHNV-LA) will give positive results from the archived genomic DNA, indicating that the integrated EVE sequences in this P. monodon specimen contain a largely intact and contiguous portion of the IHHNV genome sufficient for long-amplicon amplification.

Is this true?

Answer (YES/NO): NO